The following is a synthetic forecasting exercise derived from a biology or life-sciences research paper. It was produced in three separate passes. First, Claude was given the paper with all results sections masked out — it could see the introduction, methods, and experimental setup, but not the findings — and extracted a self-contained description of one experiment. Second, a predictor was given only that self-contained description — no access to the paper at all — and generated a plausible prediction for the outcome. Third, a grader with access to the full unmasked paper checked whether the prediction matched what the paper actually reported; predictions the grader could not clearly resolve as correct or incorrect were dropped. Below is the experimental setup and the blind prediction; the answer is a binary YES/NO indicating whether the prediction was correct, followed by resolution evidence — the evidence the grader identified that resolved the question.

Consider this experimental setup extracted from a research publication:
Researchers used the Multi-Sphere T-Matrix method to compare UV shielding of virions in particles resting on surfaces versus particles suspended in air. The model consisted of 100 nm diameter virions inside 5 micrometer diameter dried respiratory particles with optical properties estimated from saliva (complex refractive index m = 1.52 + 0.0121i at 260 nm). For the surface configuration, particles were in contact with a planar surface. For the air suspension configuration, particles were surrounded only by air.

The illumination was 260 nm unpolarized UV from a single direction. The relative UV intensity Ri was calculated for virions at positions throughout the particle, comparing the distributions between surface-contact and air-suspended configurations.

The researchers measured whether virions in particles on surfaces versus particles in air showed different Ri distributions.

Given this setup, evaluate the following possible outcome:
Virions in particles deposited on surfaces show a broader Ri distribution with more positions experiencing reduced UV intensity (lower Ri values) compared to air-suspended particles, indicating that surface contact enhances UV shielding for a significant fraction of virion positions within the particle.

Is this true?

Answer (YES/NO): NO